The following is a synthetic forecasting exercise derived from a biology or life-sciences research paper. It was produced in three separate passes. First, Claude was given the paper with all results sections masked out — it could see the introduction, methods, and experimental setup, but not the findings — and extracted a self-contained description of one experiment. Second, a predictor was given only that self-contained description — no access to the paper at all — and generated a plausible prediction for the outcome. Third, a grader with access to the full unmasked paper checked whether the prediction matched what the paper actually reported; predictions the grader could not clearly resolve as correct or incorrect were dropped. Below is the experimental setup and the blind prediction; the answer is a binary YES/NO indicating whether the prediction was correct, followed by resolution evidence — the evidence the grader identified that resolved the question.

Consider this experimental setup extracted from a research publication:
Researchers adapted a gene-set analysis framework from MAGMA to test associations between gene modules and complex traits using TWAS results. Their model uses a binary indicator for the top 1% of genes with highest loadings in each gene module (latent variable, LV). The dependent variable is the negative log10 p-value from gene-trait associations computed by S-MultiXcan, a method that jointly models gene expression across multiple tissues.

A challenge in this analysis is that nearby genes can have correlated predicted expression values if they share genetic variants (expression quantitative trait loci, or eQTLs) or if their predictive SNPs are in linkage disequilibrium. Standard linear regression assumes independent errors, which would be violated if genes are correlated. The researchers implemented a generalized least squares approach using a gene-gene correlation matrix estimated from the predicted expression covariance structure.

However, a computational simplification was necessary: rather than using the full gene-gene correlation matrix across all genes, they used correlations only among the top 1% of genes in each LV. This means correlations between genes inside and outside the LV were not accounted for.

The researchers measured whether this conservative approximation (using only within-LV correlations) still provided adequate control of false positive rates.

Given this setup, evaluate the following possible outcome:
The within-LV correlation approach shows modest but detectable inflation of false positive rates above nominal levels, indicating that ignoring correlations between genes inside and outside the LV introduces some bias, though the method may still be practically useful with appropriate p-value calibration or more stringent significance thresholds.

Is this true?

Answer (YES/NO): NO